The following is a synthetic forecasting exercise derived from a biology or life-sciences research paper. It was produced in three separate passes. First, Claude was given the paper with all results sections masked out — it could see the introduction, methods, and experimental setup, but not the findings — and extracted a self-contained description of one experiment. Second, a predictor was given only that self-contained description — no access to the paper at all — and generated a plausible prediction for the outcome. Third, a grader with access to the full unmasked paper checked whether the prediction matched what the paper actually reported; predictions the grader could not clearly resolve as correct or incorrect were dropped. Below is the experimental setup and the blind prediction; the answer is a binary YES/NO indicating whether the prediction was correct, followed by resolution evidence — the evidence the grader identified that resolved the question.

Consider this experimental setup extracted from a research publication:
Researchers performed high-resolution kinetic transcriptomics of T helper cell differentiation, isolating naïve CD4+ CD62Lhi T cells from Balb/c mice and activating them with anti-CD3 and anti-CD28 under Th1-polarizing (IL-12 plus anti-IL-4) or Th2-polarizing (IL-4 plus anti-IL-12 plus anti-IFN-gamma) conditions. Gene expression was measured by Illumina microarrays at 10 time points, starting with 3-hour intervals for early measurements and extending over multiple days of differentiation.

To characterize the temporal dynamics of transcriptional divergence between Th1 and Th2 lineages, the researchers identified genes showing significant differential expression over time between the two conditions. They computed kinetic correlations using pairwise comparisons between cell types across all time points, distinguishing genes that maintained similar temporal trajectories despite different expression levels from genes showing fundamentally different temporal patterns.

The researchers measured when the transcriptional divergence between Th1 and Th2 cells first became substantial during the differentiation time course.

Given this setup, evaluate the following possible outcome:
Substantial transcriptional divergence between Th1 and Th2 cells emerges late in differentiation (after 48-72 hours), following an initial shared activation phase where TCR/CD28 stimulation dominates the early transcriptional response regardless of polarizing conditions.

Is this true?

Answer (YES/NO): NO